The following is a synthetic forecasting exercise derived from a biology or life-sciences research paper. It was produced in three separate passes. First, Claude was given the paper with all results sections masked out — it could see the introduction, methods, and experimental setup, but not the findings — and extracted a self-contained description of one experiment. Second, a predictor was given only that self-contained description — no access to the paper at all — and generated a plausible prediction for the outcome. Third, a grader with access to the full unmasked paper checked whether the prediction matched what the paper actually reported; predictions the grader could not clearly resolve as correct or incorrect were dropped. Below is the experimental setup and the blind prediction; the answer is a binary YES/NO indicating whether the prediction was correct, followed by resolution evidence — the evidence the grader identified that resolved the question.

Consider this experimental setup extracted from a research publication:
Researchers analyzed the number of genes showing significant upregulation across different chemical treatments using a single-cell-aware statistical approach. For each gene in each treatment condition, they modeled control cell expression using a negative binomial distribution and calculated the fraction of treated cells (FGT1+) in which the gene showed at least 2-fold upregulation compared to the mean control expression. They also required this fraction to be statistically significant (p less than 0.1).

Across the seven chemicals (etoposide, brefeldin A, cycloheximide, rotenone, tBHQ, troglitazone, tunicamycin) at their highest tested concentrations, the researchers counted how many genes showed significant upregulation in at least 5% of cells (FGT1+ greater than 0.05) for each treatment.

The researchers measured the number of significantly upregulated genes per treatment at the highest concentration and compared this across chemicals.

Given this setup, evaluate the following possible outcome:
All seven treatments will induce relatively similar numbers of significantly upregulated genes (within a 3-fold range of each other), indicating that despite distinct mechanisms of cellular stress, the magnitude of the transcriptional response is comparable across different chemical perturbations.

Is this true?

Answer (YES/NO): NO